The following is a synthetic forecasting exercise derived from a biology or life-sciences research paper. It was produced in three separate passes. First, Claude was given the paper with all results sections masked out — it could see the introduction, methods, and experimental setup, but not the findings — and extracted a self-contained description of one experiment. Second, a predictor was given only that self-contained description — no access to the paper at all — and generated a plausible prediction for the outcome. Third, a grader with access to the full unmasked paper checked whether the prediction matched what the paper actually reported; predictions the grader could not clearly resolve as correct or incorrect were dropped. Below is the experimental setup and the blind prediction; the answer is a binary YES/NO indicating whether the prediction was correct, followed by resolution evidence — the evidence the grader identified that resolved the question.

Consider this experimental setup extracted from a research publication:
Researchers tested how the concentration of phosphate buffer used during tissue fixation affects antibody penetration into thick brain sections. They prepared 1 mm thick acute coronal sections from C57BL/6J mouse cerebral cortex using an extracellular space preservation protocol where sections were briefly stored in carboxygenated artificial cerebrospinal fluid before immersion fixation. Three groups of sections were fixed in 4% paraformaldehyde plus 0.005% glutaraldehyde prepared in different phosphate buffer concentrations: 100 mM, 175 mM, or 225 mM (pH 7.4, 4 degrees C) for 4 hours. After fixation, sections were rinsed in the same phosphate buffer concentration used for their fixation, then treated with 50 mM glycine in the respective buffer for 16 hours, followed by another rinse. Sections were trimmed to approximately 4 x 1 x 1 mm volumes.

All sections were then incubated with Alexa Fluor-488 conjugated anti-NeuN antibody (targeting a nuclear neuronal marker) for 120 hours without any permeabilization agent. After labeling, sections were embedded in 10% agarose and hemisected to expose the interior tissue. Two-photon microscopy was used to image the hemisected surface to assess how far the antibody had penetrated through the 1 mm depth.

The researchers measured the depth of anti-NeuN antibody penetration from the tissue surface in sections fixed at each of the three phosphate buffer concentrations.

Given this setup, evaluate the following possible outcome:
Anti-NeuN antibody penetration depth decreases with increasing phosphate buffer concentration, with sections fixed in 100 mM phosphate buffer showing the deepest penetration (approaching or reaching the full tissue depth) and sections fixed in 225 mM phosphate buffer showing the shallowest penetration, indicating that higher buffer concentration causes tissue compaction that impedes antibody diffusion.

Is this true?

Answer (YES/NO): NO